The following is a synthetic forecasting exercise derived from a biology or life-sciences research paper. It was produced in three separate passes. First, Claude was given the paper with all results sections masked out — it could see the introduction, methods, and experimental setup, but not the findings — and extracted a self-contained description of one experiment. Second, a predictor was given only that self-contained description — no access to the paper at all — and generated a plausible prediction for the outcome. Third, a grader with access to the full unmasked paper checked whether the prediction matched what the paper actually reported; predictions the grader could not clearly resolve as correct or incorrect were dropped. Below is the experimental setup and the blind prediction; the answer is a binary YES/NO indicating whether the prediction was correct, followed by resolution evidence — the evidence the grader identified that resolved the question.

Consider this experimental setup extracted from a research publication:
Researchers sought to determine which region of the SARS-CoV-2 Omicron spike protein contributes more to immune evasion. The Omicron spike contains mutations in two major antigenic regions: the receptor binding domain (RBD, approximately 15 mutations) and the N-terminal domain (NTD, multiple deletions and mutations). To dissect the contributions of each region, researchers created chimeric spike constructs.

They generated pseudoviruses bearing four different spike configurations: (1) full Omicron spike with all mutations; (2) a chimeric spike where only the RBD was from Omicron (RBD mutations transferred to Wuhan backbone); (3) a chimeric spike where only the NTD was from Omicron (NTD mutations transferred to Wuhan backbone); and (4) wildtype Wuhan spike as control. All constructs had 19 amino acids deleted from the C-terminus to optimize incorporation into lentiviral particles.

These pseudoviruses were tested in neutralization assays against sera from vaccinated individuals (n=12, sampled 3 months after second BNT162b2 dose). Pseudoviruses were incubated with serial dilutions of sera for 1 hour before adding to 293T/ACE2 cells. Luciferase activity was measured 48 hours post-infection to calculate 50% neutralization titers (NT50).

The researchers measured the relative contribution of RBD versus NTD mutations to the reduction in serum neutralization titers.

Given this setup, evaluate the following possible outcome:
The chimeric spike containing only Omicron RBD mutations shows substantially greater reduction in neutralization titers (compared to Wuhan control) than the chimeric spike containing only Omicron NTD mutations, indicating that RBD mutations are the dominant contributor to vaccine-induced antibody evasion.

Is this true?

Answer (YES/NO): YES